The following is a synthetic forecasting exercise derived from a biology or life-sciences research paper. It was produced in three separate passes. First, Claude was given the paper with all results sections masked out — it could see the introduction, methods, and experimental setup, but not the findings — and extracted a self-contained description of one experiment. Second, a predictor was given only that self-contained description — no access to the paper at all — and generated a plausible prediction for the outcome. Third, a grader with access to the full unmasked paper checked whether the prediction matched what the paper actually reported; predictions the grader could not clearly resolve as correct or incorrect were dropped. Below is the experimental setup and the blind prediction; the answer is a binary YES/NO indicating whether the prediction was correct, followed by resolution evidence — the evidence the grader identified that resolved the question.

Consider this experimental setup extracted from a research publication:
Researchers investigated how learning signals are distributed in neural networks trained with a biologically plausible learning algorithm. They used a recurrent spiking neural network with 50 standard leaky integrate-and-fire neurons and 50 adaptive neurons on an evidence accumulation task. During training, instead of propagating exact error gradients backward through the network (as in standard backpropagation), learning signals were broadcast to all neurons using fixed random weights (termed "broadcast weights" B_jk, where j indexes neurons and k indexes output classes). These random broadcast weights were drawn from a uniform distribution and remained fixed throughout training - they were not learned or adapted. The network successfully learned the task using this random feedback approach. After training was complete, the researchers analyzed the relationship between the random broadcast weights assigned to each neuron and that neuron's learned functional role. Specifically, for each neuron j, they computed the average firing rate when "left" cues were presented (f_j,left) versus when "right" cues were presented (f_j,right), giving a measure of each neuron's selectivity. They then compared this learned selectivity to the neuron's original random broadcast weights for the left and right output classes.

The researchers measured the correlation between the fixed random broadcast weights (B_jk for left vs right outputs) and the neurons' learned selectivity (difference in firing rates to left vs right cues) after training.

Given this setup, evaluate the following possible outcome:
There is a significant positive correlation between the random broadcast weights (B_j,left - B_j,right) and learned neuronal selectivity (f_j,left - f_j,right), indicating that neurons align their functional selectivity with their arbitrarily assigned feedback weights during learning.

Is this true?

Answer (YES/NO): YES